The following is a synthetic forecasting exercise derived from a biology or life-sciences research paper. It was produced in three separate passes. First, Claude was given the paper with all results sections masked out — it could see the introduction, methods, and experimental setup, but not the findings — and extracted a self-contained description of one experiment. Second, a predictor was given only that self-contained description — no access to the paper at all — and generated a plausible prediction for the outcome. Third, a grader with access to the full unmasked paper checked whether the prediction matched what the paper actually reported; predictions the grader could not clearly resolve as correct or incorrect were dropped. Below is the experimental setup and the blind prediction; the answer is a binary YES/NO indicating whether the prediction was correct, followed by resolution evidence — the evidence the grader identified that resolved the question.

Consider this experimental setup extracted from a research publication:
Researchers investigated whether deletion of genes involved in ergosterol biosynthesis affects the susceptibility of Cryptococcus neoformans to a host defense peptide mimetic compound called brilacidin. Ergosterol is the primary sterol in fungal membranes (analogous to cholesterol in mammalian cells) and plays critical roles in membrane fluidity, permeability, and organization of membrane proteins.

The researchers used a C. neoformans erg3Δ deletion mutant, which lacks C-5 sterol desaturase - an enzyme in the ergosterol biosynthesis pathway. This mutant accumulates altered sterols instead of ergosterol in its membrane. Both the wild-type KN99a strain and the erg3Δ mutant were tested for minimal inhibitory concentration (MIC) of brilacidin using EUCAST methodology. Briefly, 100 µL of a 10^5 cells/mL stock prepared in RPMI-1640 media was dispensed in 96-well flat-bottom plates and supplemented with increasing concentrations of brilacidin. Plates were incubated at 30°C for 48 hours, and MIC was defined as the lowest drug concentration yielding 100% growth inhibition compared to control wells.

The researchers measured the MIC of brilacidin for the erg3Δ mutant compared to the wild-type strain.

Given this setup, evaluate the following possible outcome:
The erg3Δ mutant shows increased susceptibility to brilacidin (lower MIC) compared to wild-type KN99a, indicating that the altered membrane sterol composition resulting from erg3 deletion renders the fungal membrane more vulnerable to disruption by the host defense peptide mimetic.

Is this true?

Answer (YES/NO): YES